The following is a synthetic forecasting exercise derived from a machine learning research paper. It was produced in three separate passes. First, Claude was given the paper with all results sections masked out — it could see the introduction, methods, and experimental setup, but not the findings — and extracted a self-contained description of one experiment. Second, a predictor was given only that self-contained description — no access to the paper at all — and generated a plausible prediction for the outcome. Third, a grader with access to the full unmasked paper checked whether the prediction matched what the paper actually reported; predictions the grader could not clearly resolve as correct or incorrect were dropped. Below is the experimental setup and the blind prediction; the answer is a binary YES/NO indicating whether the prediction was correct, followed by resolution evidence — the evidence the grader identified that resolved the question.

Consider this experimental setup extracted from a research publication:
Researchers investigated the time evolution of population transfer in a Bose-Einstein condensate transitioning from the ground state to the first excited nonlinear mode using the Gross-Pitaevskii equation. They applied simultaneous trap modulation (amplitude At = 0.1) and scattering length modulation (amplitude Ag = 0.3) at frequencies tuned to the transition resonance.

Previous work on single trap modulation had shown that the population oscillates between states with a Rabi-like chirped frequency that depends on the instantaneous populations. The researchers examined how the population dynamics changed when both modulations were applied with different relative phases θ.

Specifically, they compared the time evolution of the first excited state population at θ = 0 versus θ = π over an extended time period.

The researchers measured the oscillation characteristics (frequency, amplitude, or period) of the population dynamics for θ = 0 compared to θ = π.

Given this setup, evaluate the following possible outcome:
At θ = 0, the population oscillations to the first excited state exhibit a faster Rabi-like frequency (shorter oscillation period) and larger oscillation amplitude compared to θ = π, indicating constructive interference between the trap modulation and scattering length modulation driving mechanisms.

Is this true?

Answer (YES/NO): YES